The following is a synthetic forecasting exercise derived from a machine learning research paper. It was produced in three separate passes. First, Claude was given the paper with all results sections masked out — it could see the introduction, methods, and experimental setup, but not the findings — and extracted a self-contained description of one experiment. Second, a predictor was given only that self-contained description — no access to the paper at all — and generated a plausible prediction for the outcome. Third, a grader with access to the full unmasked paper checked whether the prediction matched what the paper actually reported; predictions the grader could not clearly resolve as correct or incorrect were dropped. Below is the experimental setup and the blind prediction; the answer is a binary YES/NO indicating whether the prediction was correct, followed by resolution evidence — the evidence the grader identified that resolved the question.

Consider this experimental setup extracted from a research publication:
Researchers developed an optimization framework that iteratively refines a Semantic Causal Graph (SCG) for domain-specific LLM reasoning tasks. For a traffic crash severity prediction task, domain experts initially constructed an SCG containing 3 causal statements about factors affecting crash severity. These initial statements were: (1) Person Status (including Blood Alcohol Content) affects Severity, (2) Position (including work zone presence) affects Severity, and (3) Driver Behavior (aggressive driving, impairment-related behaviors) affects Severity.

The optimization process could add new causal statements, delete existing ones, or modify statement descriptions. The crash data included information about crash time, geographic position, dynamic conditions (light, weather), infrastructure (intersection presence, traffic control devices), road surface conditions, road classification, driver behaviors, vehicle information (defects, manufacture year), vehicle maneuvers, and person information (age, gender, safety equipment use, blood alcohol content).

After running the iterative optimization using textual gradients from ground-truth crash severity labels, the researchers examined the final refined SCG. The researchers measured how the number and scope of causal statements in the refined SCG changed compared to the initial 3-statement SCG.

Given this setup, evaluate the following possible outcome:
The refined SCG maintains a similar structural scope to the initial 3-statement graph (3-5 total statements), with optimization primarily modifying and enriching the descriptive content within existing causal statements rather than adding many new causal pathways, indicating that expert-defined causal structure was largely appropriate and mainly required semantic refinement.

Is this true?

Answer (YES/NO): NO